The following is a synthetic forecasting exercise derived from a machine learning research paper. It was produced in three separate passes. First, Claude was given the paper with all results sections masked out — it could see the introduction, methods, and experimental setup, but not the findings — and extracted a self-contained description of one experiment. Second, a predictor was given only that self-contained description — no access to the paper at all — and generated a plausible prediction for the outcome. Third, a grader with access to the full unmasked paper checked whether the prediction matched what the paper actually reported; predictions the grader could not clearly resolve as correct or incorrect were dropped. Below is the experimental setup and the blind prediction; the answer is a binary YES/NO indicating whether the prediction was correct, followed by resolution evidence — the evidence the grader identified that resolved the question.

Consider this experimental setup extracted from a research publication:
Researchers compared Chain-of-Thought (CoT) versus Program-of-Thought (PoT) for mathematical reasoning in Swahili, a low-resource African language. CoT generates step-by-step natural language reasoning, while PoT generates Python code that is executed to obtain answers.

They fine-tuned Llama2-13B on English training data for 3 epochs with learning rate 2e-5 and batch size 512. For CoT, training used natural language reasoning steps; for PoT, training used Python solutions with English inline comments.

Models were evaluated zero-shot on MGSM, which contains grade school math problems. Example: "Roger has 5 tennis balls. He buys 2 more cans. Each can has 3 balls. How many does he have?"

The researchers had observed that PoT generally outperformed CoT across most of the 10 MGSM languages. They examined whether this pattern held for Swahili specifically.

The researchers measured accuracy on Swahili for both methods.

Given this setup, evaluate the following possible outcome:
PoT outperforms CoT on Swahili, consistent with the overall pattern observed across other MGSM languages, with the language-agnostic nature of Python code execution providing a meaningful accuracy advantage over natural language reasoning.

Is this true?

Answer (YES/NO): NO